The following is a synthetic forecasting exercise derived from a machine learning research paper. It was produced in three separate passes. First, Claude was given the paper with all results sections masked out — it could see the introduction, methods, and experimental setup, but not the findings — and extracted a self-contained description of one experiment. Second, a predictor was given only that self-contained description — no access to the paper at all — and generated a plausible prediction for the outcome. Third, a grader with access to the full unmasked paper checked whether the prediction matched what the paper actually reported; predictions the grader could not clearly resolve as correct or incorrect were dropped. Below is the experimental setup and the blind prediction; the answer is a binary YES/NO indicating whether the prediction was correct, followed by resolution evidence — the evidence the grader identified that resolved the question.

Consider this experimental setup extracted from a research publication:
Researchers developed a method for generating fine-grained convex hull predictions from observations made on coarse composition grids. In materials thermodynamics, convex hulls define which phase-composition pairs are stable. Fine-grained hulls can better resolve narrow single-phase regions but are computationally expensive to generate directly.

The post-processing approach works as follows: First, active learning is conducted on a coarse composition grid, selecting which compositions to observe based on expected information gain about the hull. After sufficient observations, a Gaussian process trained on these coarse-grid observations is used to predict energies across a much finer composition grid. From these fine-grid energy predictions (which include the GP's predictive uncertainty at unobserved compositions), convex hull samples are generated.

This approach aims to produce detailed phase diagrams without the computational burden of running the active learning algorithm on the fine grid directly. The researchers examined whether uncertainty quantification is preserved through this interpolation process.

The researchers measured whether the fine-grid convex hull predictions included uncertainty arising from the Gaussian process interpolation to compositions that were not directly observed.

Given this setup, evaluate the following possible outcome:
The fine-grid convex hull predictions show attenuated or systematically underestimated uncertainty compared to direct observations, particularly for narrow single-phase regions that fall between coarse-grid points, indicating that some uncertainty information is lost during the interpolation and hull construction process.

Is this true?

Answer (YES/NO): NO